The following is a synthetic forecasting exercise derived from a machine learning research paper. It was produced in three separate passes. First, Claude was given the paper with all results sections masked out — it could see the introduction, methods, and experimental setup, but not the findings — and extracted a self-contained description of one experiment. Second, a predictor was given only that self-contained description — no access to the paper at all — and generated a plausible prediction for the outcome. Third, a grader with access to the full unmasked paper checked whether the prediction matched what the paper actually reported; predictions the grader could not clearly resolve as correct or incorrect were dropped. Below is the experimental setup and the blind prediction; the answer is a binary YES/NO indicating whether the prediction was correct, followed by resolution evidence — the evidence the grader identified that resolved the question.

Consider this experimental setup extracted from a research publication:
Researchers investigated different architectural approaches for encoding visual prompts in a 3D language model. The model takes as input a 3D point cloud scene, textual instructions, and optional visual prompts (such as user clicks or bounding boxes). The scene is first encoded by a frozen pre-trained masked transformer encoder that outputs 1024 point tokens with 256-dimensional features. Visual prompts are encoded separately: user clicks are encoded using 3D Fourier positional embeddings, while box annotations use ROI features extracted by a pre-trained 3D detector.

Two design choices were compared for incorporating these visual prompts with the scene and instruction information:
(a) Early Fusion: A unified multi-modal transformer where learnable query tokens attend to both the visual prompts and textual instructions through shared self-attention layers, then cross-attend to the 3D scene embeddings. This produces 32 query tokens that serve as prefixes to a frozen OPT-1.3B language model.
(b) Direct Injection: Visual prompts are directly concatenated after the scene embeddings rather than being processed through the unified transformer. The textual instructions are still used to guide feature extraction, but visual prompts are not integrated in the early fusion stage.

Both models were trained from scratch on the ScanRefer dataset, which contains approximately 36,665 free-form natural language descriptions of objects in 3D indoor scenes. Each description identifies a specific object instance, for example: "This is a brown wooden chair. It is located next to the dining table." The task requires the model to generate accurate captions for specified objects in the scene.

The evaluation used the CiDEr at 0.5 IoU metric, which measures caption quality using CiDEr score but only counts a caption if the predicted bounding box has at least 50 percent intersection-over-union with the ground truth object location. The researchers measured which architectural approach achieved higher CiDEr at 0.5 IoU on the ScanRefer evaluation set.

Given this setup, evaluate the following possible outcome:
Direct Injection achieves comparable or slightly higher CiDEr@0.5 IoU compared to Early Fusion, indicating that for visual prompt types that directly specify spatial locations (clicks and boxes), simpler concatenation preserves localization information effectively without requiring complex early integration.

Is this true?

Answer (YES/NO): NO